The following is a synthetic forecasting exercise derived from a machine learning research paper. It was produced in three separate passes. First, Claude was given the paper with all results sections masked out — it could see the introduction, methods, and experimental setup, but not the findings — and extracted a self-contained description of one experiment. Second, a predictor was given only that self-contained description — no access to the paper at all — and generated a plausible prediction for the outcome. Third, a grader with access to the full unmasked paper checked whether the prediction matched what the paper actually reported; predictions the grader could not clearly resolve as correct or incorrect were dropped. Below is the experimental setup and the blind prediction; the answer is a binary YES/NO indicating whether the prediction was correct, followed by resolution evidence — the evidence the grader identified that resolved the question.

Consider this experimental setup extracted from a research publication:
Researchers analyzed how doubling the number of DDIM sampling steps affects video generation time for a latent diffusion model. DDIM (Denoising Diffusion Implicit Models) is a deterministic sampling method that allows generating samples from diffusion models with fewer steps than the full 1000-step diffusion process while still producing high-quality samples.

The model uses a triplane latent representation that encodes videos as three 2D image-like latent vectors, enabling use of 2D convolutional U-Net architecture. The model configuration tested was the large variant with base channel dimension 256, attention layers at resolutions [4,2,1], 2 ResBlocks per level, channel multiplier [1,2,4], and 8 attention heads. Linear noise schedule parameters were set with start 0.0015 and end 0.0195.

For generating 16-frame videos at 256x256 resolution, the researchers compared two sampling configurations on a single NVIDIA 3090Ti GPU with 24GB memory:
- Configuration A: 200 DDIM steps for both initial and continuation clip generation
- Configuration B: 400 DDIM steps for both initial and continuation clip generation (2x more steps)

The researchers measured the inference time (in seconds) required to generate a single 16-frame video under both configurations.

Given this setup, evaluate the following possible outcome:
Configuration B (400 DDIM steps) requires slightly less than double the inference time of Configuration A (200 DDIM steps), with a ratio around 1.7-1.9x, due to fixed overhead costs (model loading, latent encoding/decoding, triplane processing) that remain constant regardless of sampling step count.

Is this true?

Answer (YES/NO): NO